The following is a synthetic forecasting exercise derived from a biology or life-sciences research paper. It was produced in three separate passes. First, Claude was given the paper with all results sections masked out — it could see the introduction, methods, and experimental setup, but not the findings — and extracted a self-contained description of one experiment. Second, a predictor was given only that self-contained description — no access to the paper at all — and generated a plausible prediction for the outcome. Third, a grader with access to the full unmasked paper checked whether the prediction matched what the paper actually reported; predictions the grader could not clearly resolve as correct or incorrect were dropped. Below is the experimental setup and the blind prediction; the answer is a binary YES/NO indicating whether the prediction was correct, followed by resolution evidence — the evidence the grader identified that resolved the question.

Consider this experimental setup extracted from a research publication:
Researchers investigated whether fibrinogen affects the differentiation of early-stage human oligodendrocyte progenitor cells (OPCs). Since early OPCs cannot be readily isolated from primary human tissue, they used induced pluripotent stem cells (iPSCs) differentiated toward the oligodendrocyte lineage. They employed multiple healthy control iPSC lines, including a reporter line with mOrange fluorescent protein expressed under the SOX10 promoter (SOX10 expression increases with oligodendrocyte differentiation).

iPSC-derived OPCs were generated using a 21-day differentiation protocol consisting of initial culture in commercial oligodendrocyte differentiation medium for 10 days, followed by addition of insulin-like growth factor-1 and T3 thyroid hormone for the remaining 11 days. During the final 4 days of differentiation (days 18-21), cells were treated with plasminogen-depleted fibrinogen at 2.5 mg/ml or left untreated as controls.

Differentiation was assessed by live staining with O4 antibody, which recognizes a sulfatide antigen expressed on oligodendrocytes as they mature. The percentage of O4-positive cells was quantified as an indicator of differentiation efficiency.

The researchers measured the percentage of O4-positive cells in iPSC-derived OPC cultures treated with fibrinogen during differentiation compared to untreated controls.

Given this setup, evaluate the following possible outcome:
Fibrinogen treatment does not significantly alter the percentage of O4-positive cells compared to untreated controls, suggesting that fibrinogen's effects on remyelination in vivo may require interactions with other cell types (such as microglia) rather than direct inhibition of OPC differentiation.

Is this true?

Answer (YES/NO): NO